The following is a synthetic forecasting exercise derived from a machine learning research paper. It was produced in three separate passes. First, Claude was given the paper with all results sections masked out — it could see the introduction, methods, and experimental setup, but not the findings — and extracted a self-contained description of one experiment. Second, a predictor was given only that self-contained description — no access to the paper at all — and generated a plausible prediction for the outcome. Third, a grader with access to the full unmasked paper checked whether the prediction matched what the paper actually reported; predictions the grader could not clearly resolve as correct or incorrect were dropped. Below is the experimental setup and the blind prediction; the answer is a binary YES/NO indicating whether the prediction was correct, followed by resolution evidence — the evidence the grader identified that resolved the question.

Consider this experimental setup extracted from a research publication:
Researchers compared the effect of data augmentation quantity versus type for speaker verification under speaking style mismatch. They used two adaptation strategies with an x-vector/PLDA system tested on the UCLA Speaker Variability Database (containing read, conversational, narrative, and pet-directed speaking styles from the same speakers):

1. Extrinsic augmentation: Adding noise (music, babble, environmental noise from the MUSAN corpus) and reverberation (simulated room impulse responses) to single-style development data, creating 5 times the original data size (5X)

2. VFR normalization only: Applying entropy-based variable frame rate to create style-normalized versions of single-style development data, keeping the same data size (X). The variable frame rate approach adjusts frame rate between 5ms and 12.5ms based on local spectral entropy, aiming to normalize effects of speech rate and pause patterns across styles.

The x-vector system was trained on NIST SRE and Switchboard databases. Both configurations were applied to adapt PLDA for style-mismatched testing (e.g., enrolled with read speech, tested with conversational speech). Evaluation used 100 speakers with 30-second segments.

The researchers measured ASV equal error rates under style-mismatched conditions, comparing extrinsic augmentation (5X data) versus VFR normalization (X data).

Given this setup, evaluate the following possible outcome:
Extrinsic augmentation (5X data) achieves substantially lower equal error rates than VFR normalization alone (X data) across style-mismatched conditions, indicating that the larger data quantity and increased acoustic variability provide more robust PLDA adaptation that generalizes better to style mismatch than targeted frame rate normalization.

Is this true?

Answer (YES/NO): NO